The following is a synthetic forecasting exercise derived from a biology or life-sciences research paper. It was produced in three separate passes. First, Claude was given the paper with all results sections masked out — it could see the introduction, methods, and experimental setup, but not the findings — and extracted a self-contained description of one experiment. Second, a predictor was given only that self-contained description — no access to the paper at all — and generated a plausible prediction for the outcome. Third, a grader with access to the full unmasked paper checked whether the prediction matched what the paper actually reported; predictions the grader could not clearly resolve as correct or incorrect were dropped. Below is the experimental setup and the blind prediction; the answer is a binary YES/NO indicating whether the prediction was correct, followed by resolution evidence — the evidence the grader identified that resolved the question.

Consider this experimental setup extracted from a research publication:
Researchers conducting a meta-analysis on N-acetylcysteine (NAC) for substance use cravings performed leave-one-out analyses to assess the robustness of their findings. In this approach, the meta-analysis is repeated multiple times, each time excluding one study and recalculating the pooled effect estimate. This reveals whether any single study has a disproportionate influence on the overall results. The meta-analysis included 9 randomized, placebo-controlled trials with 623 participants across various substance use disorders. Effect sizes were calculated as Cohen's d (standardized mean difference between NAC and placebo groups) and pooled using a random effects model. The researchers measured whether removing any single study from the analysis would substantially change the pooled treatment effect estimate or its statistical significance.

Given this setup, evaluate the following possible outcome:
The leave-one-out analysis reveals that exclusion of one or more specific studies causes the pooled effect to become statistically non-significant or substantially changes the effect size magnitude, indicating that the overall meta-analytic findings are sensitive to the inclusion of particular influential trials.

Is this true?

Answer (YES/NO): NO